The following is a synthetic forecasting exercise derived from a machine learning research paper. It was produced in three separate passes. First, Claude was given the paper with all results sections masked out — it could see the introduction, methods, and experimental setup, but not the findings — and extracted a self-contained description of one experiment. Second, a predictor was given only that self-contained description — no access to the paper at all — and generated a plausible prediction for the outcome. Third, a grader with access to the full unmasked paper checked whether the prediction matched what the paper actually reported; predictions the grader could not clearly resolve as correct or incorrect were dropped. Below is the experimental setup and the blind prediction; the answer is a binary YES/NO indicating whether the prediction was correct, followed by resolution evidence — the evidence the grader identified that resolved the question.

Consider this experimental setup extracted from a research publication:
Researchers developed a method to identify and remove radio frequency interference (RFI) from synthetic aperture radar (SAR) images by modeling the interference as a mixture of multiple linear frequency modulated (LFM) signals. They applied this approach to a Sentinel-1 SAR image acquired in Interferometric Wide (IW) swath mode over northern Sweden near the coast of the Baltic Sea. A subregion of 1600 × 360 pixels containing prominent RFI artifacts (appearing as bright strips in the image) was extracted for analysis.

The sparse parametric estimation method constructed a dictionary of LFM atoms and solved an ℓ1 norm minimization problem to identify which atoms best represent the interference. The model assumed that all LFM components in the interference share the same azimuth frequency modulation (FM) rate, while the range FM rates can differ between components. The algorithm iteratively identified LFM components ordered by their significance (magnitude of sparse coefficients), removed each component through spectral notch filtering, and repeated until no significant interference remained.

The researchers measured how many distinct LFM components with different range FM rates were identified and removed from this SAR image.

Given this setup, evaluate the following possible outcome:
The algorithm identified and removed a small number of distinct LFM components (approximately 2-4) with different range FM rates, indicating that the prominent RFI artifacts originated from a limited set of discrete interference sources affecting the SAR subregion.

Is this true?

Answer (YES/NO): YES